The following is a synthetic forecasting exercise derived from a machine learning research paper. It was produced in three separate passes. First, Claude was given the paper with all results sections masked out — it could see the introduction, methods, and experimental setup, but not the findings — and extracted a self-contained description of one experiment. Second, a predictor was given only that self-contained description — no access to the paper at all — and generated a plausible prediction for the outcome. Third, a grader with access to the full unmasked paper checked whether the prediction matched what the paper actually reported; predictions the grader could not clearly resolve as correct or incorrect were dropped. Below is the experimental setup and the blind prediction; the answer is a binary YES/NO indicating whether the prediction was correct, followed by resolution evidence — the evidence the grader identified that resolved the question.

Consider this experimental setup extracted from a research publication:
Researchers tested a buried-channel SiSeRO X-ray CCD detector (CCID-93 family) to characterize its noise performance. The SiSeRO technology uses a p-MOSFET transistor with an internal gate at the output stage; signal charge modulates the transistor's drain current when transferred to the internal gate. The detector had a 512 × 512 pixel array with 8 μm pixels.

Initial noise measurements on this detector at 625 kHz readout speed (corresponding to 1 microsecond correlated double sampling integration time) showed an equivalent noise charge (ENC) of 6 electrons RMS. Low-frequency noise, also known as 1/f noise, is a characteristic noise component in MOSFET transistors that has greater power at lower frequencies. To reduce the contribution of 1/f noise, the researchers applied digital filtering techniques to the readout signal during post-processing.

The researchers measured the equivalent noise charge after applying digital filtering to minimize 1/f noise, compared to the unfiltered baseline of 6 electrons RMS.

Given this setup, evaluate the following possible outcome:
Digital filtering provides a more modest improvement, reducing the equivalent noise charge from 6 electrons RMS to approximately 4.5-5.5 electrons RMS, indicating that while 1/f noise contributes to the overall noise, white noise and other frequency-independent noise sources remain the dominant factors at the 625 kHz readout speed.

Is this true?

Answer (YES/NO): YES